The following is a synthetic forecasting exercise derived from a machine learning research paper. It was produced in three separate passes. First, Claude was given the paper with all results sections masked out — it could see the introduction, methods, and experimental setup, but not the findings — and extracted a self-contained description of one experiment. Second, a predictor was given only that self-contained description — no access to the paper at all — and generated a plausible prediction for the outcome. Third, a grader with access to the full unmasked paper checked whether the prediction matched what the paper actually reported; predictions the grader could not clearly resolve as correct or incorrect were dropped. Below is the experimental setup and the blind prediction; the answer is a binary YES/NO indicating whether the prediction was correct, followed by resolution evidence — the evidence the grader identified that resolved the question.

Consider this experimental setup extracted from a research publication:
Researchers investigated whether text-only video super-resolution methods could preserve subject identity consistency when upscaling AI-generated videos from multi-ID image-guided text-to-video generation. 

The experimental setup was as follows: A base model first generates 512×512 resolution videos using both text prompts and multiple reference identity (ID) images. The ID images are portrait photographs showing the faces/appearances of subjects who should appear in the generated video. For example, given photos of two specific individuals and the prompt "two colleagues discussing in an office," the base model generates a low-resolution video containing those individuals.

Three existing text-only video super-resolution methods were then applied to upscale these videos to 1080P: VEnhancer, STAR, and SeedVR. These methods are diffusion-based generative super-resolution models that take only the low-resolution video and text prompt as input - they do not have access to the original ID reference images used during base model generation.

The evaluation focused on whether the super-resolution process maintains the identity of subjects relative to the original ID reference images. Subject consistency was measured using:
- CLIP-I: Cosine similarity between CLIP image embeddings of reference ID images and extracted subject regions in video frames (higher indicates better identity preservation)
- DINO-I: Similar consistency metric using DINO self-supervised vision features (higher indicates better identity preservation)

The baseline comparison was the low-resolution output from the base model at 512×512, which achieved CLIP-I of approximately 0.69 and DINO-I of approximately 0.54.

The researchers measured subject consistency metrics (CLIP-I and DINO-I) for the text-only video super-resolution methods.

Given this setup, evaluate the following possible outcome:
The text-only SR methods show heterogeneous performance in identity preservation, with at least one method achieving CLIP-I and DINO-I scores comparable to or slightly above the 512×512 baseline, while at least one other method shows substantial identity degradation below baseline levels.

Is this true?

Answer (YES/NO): NO